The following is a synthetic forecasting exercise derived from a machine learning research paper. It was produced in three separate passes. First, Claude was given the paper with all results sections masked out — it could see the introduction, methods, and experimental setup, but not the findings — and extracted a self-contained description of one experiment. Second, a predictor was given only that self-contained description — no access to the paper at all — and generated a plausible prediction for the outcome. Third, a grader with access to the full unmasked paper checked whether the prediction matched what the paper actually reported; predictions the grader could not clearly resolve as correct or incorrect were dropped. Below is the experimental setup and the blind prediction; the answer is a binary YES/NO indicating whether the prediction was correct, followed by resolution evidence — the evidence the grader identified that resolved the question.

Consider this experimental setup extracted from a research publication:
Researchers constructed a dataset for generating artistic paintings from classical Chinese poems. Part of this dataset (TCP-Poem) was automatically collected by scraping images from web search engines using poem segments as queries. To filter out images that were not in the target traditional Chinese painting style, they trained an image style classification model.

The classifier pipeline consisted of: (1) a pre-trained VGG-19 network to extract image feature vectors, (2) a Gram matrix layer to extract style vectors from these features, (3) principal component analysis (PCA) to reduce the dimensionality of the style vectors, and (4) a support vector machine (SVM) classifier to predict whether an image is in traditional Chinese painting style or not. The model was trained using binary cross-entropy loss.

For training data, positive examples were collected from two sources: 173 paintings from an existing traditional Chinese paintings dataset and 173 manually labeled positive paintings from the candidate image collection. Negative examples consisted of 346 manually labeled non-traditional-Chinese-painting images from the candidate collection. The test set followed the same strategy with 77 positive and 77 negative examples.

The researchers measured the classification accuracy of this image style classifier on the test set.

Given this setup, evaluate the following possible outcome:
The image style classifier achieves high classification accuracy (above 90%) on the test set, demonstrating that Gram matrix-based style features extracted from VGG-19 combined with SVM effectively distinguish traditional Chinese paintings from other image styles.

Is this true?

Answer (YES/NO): YES